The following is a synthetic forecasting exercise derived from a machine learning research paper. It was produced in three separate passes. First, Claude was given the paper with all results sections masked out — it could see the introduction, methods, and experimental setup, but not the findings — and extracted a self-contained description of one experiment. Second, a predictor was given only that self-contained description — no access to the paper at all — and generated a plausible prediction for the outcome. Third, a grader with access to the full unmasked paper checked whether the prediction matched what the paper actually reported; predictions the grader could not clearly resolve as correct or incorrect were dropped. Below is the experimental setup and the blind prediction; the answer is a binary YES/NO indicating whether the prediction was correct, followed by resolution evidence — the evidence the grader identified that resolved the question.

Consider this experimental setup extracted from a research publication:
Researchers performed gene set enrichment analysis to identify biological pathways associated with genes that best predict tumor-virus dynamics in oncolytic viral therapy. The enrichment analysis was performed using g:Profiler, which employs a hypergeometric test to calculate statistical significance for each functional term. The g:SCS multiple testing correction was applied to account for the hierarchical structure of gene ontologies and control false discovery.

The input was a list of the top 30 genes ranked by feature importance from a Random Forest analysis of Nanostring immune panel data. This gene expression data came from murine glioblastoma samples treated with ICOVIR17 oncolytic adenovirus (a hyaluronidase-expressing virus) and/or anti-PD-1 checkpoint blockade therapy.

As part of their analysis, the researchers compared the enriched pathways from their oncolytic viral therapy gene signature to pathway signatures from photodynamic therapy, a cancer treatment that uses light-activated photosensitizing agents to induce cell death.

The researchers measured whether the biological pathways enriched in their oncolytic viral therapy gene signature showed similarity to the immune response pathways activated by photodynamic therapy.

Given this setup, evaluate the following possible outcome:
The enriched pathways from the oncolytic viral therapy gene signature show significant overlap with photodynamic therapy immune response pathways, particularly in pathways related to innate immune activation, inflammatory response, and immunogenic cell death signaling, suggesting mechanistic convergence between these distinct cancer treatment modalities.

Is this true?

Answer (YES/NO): NO